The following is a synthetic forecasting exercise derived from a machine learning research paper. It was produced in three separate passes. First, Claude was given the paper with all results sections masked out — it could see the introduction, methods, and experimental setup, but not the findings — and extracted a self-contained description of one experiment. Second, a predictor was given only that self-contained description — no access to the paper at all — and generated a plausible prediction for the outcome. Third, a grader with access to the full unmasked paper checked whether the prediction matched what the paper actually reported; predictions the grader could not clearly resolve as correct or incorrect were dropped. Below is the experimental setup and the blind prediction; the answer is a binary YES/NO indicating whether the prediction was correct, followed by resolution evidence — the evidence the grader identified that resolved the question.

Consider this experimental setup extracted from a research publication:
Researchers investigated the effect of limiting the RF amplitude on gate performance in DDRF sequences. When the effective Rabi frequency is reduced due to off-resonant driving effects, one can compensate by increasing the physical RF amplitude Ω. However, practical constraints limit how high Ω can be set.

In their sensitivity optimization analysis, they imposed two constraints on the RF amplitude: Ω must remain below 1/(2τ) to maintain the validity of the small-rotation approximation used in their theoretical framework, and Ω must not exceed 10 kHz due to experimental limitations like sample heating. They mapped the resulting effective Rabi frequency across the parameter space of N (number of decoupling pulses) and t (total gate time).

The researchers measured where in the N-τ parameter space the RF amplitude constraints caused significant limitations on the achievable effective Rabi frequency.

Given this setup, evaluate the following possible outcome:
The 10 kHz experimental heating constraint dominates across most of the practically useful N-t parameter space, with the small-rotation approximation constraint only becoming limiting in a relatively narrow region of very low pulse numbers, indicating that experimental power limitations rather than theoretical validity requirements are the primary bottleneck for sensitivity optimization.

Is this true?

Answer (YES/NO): NO